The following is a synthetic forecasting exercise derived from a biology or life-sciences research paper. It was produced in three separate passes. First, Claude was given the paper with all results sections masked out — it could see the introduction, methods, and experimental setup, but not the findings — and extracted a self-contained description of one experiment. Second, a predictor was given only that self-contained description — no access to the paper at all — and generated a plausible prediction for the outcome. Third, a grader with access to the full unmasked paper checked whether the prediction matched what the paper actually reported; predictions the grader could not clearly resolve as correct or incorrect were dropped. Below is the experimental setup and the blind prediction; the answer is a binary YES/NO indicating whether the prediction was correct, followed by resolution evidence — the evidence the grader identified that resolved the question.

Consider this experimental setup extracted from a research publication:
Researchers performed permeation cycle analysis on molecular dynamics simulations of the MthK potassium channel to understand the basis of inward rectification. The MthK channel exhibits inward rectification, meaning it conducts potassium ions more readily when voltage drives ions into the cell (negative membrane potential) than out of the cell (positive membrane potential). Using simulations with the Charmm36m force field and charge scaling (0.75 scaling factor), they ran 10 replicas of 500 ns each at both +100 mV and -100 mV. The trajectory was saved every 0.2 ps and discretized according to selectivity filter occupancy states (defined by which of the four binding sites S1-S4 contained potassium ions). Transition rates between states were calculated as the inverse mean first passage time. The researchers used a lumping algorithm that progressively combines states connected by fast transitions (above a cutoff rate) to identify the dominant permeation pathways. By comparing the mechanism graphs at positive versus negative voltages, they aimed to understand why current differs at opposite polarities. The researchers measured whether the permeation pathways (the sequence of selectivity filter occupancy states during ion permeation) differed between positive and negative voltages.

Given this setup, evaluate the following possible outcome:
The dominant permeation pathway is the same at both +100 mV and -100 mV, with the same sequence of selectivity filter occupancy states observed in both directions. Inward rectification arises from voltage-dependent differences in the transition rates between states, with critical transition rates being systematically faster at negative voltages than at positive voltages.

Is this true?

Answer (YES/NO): YES